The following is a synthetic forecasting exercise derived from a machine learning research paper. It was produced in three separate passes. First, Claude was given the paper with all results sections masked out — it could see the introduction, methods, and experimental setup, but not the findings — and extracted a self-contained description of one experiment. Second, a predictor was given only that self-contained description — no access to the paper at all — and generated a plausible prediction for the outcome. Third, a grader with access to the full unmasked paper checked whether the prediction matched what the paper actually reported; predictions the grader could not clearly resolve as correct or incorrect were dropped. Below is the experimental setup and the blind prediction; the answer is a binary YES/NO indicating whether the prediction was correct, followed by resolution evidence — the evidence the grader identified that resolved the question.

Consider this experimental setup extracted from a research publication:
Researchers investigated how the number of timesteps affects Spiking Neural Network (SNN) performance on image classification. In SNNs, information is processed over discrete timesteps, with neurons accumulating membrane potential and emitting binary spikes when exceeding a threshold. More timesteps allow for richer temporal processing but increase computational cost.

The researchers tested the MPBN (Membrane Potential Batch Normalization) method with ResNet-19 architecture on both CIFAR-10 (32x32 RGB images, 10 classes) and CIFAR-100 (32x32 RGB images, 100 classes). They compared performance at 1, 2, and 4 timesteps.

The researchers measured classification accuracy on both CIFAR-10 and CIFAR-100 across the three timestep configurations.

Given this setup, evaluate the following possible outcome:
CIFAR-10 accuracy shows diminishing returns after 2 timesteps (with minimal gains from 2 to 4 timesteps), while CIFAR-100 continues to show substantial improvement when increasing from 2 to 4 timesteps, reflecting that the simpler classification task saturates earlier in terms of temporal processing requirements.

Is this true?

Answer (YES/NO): NO